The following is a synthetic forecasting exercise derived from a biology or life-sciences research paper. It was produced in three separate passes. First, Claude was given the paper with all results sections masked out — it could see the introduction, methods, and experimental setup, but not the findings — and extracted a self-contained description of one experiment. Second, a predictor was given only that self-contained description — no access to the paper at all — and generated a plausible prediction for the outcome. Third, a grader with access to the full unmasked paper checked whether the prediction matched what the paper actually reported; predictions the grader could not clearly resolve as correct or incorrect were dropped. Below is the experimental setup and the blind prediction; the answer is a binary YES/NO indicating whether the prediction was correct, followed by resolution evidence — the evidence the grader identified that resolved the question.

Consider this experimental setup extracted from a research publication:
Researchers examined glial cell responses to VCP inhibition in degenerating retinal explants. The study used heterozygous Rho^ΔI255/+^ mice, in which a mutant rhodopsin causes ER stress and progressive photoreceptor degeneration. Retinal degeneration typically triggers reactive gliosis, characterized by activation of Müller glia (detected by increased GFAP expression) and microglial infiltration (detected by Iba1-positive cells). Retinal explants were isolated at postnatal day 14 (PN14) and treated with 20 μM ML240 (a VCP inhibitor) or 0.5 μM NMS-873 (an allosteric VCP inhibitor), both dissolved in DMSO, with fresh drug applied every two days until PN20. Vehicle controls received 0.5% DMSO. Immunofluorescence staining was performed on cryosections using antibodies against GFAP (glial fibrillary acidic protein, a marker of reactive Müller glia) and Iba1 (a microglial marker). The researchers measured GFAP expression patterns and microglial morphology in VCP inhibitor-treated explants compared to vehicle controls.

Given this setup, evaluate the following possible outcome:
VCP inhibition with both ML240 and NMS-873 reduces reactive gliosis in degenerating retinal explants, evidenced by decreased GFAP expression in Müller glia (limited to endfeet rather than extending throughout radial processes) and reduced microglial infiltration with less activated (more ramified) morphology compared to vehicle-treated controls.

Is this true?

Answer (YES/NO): NO